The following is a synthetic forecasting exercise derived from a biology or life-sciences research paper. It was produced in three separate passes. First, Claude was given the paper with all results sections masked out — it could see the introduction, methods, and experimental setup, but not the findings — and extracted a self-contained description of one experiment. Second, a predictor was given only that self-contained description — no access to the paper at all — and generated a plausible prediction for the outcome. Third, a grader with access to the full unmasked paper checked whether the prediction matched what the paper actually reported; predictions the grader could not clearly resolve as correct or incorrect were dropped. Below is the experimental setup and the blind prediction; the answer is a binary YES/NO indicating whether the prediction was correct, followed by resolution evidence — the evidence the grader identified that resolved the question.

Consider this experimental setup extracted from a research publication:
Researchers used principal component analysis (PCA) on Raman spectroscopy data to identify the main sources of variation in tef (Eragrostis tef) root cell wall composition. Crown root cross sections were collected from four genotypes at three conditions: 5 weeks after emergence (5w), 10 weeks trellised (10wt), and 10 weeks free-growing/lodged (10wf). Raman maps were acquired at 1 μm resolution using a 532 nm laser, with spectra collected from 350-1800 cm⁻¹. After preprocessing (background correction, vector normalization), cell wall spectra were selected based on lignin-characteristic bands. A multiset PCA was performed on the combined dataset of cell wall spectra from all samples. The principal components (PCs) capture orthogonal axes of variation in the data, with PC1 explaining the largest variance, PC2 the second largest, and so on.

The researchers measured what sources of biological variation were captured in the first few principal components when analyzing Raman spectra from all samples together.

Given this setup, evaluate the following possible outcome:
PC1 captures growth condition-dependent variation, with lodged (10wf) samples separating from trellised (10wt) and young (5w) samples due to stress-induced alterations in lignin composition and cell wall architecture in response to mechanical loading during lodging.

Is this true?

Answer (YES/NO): NO